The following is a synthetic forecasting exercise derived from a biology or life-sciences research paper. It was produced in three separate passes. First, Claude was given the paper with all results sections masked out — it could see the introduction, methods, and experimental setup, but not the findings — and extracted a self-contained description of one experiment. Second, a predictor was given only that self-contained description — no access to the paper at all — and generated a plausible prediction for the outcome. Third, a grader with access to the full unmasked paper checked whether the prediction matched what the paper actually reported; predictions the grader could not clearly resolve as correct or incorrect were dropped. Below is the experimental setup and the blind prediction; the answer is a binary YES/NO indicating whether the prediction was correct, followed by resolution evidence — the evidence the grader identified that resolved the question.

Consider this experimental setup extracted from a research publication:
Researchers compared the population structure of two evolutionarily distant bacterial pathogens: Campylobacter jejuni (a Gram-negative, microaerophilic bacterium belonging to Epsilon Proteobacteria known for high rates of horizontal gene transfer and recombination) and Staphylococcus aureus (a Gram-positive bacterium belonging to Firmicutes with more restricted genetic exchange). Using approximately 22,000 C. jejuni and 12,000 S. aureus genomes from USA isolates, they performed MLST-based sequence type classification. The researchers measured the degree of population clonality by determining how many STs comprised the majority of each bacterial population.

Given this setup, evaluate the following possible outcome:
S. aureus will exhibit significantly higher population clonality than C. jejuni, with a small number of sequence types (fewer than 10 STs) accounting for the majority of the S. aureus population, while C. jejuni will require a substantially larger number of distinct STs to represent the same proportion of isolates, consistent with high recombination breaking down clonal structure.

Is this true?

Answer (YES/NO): YES